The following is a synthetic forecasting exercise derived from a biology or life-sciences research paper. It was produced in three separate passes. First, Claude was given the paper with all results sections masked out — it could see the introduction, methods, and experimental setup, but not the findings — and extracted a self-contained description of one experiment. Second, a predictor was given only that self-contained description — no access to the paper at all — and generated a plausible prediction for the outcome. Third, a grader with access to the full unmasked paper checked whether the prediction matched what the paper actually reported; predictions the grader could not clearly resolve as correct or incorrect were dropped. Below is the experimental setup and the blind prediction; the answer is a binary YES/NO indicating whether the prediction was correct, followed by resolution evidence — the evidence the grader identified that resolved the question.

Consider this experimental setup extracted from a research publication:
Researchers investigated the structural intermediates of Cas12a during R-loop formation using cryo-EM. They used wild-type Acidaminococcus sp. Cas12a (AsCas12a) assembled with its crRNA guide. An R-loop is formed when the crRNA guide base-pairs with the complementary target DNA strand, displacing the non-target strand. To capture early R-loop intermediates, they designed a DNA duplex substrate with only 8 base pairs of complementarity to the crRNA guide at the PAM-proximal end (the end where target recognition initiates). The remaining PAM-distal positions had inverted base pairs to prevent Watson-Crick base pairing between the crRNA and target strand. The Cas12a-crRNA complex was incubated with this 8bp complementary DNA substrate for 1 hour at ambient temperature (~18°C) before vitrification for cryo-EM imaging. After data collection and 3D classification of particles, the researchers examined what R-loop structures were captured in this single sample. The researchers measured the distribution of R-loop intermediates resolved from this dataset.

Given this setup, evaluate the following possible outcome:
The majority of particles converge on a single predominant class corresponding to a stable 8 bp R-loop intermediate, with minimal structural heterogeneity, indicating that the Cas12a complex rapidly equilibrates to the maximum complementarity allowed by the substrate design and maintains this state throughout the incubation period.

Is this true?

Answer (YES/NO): NO